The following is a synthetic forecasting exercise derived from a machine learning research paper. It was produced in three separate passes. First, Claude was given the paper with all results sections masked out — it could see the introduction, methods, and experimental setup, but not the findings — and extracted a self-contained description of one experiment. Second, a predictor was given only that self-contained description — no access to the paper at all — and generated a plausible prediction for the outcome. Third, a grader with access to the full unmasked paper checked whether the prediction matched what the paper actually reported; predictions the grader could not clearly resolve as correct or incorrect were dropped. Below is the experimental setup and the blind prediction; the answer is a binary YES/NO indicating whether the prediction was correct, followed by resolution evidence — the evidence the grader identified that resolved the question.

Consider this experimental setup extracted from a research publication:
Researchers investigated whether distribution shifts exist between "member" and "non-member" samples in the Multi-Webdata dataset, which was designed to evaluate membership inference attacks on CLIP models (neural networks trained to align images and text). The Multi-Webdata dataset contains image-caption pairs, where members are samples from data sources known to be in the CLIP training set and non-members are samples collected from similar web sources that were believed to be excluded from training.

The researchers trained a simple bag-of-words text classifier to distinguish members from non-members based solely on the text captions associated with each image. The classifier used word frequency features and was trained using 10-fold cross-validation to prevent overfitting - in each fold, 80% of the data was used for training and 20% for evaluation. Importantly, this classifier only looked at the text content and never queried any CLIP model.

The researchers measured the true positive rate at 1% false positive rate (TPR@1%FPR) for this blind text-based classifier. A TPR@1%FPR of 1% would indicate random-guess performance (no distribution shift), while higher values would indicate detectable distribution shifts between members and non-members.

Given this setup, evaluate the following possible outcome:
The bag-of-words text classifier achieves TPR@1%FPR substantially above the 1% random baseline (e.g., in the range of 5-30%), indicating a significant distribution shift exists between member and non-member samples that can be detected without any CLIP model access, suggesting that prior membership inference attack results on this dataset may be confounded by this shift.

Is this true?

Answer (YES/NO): NO